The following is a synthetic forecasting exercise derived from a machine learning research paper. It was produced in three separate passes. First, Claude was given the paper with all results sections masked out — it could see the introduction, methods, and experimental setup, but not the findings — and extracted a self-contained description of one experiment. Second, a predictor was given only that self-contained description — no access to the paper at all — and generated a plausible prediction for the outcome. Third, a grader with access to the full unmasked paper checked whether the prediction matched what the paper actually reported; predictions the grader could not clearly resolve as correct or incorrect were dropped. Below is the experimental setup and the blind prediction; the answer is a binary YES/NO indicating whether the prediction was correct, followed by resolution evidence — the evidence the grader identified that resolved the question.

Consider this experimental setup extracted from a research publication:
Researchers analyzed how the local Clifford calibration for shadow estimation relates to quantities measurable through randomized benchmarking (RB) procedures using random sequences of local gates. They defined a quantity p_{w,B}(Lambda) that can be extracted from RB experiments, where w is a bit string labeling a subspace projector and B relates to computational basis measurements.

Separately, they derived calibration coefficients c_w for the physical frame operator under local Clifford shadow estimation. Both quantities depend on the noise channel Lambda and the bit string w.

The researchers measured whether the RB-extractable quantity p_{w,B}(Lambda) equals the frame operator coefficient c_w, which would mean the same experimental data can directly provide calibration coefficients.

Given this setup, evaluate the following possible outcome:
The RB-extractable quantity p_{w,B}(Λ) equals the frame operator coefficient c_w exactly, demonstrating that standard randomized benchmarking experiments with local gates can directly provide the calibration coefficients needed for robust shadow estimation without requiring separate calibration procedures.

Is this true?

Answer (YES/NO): YES